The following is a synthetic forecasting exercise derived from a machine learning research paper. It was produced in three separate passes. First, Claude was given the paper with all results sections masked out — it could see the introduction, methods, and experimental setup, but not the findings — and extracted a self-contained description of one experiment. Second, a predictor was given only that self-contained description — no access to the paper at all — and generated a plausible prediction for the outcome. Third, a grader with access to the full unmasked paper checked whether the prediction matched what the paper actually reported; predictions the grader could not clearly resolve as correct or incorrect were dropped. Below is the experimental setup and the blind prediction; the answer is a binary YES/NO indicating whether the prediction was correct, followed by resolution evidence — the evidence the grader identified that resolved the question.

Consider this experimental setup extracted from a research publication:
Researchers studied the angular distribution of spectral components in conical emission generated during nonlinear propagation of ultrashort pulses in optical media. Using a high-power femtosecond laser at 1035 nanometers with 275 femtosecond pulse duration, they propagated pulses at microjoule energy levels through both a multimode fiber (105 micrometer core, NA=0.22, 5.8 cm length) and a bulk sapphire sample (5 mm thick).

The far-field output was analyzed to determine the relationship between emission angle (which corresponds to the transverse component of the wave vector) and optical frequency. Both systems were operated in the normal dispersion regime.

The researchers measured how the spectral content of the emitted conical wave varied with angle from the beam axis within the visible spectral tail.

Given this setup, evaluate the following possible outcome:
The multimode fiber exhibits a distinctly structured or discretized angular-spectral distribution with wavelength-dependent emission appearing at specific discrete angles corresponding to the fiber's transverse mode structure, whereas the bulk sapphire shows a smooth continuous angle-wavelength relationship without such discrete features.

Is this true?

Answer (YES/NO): YES